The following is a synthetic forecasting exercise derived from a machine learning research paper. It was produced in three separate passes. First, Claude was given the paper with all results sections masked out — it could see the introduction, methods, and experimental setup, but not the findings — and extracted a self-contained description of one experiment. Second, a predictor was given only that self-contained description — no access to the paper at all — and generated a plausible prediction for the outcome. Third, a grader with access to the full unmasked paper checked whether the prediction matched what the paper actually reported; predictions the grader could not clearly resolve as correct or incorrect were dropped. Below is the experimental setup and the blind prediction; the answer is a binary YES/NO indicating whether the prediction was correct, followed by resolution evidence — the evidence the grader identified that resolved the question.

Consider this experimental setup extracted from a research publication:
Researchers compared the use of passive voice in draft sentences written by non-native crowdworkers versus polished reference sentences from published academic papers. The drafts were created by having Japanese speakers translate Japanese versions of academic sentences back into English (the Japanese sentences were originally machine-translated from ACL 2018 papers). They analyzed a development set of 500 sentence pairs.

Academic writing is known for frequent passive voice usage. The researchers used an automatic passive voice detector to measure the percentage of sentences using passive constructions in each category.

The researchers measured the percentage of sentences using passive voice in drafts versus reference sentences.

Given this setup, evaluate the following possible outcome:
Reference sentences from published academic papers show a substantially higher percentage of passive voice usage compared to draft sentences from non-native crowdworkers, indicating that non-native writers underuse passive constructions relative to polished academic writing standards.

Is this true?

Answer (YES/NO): NO